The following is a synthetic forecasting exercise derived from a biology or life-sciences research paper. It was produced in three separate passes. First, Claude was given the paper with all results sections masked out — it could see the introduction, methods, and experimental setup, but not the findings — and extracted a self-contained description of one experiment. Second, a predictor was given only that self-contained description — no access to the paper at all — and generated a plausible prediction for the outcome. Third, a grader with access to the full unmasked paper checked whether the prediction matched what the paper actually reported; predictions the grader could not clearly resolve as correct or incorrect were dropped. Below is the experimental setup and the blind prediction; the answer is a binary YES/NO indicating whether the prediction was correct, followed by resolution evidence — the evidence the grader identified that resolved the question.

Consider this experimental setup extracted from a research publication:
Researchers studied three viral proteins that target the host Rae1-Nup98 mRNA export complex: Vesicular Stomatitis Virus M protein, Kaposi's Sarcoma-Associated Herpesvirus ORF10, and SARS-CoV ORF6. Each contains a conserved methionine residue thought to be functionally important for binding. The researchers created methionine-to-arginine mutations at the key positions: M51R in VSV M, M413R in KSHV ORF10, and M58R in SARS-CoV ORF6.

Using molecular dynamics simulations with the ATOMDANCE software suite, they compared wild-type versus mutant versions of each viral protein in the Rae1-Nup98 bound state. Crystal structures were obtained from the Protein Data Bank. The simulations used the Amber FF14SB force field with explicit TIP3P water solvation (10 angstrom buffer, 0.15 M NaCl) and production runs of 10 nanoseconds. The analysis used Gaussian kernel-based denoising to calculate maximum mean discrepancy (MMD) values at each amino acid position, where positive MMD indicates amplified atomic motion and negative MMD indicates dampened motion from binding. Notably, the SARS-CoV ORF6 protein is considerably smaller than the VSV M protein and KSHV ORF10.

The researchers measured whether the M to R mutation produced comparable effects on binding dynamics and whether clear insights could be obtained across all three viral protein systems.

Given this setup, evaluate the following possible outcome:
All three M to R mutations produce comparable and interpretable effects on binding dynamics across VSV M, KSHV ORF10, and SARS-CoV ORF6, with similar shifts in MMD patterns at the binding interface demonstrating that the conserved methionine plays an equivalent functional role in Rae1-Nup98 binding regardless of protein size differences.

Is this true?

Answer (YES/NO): NO